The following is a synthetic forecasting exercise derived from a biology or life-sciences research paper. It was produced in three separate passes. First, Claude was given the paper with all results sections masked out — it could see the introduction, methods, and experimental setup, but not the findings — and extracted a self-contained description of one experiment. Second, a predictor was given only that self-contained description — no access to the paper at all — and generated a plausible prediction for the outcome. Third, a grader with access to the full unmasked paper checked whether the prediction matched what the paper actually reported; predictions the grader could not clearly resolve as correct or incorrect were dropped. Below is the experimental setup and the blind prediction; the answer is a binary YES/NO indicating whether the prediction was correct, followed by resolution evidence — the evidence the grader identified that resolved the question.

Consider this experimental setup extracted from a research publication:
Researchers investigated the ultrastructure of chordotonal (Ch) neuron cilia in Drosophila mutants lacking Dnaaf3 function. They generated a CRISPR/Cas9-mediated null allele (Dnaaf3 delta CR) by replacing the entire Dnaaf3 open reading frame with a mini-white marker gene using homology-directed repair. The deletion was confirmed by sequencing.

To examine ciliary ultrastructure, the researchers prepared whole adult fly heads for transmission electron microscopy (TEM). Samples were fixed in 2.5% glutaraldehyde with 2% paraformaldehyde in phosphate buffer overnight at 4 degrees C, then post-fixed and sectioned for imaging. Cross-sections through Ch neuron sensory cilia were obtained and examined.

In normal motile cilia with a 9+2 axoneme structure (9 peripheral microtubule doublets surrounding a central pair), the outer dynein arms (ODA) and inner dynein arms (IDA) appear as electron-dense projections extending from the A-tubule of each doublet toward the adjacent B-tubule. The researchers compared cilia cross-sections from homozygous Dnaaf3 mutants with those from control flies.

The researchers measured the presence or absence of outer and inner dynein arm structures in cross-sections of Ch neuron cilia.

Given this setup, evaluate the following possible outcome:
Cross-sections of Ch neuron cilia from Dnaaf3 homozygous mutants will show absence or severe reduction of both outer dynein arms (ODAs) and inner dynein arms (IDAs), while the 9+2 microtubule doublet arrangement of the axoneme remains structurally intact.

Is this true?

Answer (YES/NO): NO